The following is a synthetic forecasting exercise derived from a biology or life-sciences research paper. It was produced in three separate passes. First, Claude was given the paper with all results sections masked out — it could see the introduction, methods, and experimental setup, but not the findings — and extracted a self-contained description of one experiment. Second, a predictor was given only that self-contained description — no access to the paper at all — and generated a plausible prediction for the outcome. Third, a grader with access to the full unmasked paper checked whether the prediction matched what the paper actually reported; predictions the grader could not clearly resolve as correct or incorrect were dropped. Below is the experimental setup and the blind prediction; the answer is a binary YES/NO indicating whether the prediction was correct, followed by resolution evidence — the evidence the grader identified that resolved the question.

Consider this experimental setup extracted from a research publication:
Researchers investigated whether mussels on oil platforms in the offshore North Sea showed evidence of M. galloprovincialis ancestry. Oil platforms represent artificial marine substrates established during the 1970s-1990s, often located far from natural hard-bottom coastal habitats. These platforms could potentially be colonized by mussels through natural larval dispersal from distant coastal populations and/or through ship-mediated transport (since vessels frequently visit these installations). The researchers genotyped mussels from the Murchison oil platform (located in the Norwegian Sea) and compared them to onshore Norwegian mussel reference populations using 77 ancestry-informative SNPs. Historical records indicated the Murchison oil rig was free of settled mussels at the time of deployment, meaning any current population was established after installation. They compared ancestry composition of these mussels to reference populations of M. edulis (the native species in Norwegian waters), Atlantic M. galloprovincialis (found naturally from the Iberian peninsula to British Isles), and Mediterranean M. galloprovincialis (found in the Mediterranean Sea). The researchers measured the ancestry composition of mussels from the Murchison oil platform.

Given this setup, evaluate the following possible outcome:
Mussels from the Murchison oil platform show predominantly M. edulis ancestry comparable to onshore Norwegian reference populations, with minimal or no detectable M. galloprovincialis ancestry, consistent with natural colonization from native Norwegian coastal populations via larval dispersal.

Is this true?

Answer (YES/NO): NO